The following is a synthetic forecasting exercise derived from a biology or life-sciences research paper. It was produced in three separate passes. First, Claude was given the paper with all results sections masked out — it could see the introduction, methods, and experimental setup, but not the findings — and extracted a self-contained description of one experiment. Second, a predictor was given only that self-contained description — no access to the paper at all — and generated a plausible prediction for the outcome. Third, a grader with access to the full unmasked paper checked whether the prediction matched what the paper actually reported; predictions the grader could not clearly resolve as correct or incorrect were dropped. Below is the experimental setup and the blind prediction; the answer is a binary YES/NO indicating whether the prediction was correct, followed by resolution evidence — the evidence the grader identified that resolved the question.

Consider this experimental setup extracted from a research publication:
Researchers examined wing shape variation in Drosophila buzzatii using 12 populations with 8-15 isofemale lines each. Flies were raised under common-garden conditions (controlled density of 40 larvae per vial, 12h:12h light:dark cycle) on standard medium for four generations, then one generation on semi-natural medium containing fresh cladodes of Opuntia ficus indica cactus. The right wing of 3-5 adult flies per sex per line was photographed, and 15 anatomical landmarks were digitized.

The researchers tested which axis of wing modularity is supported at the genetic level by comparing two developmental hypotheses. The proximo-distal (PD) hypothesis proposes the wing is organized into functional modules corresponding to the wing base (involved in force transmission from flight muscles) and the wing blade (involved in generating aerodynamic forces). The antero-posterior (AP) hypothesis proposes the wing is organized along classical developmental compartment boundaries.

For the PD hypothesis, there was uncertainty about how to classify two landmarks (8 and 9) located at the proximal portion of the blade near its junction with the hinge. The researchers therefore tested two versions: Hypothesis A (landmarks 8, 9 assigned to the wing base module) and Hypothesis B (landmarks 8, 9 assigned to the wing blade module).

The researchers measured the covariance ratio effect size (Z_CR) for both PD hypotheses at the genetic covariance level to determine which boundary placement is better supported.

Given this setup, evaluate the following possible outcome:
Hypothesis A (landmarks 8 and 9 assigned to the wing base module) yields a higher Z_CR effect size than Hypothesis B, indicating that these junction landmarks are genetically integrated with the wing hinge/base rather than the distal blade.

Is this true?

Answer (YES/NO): YES